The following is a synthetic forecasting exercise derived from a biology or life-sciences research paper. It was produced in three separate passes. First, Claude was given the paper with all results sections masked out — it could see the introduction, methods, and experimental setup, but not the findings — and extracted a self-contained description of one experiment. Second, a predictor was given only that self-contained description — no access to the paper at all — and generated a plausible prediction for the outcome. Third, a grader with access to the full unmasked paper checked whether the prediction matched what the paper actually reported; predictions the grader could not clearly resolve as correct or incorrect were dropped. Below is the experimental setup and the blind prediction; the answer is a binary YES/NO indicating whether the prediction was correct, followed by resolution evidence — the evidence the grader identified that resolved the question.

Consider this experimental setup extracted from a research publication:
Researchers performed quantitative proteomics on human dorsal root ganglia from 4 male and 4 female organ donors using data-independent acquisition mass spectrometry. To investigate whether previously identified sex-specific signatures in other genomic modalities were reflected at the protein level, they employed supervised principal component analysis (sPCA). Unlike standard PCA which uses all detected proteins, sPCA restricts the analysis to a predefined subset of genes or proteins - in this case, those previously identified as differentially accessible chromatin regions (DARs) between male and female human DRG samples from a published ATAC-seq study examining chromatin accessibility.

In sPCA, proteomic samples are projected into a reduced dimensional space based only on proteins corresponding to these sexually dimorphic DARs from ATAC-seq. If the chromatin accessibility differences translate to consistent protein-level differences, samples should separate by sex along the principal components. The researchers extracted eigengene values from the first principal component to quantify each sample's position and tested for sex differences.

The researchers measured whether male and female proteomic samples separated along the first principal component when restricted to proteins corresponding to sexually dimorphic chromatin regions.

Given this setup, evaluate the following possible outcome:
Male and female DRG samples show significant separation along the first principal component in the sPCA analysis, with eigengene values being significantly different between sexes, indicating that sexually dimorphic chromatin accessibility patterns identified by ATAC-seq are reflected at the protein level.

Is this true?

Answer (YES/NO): NO